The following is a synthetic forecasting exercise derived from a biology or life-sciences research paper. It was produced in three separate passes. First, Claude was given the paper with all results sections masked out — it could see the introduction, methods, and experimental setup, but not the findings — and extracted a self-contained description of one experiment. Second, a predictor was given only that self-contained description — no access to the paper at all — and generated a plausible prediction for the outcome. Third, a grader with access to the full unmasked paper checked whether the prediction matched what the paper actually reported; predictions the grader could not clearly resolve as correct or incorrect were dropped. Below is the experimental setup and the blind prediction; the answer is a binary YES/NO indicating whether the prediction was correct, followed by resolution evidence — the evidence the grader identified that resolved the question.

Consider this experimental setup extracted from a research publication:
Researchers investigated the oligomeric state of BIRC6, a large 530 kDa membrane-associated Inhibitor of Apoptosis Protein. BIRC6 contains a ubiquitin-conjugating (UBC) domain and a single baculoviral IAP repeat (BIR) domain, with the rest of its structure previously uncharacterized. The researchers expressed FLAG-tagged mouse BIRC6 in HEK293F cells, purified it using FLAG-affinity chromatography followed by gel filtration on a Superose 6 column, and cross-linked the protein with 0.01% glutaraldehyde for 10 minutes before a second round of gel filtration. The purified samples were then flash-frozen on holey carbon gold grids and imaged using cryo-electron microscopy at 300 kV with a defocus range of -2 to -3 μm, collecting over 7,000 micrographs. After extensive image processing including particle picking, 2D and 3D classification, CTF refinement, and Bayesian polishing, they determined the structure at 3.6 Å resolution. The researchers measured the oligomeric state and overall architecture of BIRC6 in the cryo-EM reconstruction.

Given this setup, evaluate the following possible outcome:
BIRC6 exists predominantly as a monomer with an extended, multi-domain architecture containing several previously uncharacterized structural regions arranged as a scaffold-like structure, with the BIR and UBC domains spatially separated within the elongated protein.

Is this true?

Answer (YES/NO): NO